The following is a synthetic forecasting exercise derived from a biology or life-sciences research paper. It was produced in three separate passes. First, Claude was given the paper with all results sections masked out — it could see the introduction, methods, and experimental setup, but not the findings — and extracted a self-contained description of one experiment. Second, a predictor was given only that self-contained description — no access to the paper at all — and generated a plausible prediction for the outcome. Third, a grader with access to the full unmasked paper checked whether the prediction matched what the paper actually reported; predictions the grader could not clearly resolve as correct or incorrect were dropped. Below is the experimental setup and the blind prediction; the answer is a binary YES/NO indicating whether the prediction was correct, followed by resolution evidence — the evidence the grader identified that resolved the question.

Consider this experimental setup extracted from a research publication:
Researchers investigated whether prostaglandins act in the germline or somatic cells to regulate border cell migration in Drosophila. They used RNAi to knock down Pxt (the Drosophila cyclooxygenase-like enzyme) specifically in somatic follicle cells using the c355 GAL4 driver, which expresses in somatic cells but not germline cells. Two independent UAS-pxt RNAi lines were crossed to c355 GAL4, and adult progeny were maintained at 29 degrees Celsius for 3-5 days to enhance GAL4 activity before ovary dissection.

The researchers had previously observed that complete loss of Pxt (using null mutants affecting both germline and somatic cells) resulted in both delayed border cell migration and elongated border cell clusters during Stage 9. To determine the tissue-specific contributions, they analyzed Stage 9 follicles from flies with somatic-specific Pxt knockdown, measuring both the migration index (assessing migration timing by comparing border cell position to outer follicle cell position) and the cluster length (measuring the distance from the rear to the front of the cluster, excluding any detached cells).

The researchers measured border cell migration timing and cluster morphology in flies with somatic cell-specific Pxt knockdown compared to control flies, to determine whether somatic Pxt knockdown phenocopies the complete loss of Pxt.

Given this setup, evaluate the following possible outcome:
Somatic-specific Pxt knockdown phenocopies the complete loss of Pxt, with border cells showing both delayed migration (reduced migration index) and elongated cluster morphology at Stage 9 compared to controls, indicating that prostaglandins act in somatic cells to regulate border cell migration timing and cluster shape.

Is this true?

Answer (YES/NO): NO